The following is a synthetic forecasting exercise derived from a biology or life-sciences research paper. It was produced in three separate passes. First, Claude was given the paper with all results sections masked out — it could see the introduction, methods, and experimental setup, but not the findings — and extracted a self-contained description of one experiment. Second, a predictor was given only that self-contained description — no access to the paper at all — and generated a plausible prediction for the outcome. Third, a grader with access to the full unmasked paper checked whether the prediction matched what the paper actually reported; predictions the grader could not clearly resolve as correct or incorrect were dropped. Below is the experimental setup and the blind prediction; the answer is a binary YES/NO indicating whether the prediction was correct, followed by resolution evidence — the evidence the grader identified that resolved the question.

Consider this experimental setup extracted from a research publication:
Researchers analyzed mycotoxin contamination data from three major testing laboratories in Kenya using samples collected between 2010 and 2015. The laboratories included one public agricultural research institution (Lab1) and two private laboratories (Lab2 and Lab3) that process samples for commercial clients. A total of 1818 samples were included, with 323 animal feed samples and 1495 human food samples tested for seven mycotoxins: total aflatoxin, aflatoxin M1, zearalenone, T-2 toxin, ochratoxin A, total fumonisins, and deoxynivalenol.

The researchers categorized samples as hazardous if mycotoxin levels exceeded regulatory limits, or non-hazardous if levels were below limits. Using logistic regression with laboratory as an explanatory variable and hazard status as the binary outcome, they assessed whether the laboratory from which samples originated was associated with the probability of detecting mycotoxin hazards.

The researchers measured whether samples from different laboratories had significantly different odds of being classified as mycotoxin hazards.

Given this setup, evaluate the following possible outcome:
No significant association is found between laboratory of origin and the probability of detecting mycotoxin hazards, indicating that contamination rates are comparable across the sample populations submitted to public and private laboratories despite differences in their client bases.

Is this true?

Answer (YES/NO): NO